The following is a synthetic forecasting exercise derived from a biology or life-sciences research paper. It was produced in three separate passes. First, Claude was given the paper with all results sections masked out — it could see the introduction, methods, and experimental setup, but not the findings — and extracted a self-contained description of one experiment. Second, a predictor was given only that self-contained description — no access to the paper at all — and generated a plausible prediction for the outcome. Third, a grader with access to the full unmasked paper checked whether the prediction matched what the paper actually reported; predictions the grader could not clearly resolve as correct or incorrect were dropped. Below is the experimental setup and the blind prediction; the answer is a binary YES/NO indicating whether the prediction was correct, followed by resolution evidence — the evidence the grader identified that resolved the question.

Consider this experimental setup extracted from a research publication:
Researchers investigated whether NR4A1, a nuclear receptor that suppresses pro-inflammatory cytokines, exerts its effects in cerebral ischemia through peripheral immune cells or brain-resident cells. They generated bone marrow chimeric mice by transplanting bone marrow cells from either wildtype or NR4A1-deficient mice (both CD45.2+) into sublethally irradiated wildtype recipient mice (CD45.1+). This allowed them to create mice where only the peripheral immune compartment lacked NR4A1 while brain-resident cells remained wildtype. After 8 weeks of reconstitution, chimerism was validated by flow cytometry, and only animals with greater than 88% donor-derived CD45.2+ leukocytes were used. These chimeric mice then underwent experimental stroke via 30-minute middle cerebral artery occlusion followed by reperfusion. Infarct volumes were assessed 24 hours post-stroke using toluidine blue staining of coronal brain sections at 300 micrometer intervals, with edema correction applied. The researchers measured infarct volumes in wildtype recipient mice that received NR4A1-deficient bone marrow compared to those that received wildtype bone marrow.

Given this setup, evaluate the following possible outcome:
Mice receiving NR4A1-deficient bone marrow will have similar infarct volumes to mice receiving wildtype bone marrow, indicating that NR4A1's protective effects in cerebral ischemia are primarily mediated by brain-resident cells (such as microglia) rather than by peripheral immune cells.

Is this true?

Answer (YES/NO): NO